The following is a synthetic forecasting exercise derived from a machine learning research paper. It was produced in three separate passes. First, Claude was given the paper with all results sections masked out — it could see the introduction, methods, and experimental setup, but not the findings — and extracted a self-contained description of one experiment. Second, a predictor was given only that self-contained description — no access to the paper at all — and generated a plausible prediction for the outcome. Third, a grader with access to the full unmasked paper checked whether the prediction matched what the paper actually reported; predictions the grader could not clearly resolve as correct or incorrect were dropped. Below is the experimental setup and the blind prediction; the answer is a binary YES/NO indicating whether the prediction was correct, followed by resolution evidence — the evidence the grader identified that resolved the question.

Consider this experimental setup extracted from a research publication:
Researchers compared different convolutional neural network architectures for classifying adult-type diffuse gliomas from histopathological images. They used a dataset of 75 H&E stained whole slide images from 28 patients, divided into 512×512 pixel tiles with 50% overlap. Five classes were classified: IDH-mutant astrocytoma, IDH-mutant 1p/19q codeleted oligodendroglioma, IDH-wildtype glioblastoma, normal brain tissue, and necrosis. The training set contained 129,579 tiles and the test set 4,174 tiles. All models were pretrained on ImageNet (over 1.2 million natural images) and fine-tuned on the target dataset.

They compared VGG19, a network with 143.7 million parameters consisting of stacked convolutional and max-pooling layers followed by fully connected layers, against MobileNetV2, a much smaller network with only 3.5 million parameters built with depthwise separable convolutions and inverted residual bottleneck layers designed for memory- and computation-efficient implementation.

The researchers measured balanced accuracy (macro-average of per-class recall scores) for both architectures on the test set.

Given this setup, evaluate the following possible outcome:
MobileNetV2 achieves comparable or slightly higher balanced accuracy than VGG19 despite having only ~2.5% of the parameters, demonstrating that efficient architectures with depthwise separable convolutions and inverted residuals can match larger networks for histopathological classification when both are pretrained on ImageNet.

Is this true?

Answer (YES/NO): NO